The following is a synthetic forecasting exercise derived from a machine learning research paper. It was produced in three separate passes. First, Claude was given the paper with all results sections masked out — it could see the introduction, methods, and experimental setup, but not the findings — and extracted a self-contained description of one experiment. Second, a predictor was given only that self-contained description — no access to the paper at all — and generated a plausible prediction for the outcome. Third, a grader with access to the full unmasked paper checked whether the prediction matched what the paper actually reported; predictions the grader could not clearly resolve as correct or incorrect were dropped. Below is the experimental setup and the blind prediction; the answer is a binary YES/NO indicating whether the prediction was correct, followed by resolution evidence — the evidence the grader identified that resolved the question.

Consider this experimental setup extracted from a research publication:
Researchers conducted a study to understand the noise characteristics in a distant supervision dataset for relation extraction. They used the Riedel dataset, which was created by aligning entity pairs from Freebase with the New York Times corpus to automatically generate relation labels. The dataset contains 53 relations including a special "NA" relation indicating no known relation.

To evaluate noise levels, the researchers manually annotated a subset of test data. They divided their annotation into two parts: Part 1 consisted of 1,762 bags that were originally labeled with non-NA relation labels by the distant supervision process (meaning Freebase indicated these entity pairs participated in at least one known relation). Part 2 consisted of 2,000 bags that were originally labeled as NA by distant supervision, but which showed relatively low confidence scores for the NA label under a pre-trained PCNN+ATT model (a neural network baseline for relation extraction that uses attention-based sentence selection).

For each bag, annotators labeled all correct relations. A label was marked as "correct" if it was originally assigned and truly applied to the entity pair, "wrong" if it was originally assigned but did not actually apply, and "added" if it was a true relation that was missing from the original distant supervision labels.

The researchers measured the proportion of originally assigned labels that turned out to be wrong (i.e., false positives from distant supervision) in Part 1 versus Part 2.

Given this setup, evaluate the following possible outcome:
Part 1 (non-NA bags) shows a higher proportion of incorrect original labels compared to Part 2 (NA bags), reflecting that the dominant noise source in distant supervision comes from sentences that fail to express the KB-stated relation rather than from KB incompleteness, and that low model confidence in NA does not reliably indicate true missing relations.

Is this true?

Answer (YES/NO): NO